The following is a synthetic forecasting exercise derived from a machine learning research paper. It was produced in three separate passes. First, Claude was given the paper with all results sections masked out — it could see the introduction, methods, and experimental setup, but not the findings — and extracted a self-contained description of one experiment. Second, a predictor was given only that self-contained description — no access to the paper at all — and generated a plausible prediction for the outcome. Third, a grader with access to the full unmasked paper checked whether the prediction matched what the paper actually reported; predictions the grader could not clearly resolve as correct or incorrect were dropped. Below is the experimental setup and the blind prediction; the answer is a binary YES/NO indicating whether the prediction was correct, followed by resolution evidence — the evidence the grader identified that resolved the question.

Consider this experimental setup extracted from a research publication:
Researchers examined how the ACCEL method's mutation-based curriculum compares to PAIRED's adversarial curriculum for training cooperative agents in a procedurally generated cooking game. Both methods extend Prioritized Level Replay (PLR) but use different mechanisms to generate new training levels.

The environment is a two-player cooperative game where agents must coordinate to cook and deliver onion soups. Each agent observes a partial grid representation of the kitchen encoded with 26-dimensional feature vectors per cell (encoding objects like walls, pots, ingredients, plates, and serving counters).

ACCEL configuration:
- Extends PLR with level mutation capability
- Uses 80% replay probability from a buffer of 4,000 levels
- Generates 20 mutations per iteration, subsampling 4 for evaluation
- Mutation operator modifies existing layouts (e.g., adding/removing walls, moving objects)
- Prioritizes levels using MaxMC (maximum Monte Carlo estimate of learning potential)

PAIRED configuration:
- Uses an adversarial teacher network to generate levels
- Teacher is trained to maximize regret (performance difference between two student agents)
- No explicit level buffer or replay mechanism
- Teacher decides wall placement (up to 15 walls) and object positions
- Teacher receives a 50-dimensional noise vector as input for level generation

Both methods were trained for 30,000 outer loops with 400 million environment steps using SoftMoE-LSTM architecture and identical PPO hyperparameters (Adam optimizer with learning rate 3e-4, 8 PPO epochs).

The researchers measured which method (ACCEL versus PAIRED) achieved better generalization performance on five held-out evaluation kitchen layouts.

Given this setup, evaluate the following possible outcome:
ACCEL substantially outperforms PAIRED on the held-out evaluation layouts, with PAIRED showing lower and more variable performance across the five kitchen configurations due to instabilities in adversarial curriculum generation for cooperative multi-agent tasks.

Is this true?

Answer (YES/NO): NO